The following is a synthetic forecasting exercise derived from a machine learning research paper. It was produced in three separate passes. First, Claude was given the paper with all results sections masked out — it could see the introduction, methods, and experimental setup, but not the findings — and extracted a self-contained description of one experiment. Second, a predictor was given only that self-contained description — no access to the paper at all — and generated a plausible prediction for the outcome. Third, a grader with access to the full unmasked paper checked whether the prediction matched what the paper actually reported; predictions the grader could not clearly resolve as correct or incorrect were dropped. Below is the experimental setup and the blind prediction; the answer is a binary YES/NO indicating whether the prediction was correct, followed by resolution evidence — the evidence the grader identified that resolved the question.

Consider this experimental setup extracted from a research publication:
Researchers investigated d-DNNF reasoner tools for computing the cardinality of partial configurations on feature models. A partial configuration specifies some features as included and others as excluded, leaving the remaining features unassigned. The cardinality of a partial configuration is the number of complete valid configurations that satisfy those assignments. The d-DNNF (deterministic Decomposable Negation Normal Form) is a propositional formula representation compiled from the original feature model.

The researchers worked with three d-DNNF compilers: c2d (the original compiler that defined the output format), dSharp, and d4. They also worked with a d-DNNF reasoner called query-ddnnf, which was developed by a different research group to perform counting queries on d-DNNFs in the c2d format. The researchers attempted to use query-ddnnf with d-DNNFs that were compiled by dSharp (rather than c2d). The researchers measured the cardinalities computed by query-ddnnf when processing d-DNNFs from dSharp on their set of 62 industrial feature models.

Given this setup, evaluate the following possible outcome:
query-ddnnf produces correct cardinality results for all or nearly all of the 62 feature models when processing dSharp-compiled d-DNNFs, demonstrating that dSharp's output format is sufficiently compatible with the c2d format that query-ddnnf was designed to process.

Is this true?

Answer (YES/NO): NO